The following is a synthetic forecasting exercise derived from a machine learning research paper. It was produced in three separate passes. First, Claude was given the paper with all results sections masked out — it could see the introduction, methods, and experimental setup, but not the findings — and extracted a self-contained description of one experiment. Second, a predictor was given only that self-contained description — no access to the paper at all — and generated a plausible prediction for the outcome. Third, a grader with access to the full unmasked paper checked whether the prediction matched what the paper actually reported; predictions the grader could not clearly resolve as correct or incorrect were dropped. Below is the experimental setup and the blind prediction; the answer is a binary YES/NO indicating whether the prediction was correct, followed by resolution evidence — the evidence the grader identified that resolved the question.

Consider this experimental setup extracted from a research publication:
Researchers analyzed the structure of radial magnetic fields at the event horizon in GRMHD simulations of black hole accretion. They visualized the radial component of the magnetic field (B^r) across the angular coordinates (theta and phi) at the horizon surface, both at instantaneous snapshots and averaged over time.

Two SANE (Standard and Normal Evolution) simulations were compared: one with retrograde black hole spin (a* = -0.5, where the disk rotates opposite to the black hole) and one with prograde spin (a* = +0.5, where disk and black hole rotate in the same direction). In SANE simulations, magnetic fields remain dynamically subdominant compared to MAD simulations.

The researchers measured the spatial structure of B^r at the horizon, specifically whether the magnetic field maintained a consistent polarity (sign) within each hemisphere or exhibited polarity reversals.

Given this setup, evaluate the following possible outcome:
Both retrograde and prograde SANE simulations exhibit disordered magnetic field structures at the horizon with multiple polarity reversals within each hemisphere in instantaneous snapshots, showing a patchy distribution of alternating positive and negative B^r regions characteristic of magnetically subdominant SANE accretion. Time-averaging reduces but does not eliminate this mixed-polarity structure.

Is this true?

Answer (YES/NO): NO